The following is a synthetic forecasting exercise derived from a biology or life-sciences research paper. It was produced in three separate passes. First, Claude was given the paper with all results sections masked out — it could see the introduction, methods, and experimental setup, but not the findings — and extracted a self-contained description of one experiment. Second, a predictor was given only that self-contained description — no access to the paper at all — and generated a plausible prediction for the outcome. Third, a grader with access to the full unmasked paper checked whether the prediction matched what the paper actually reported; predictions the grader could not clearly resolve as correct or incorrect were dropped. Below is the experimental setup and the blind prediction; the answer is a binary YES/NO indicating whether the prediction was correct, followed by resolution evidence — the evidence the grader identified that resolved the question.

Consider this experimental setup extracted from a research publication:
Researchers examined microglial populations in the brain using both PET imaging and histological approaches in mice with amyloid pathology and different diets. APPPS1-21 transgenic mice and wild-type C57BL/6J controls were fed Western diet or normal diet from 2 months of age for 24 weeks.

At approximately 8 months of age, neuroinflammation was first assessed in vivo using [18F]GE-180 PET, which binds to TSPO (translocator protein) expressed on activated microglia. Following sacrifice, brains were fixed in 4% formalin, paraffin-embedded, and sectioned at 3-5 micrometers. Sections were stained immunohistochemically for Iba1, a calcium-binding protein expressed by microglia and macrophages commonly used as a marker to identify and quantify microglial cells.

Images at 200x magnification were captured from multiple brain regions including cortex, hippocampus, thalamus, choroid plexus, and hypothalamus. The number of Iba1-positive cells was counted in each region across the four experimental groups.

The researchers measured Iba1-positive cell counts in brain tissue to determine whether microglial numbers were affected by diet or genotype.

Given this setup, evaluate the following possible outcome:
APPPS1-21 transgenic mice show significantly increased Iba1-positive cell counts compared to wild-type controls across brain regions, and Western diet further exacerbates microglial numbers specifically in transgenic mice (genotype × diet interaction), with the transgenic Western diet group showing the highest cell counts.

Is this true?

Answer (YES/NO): NO